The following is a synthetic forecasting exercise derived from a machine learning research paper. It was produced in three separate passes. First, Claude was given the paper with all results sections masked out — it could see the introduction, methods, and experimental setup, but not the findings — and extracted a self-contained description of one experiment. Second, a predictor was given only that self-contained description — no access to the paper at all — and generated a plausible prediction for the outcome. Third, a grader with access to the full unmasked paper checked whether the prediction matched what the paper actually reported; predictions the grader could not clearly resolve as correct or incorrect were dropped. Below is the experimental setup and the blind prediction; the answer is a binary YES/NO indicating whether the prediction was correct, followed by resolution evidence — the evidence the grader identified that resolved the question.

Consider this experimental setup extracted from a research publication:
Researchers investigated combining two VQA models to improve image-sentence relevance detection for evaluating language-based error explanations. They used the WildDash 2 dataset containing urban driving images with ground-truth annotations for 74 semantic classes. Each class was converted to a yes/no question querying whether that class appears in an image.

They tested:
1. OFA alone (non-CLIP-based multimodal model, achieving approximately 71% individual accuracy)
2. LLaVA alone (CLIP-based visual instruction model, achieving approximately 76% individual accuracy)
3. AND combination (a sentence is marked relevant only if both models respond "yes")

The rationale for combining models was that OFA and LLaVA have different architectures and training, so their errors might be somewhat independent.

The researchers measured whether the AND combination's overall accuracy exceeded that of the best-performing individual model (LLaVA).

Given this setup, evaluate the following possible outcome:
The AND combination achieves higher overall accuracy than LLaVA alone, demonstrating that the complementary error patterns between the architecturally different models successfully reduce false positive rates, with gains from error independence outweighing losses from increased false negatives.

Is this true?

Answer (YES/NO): YES